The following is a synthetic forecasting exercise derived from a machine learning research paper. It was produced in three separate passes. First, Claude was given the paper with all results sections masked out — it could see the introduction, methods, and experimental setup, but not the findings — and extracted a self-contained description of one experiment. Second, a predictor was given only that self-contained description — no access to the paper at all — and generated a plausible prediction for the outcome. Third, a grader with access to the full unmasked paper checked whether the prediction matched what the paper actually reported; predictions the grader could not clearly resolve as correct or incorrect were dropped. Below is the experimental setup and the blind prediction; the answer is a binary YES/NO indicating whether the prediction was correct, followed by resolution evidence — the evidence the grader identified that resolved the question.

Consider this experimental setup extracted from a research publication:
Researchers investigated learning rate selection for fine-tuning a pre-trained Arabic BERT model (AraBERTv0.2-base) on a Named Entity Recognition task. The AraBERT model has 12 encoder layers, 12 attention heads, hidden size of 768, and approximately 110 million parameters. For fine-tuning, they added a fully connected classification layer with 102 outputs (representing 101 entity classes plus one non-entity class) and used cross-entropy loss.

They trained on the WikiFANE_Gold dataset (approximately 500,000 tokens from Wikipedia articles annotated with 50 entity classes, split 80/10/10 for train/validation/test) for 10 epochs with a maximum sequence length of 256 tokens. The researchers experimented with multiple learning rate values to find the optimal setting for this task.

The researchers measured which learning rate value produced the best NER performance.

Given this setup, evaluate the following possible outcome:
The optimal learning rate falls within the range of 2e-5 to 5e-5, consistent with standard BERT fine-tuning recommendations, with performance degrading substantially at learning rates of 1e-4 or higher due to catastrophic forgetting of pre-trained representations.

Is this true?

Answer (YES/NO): NO